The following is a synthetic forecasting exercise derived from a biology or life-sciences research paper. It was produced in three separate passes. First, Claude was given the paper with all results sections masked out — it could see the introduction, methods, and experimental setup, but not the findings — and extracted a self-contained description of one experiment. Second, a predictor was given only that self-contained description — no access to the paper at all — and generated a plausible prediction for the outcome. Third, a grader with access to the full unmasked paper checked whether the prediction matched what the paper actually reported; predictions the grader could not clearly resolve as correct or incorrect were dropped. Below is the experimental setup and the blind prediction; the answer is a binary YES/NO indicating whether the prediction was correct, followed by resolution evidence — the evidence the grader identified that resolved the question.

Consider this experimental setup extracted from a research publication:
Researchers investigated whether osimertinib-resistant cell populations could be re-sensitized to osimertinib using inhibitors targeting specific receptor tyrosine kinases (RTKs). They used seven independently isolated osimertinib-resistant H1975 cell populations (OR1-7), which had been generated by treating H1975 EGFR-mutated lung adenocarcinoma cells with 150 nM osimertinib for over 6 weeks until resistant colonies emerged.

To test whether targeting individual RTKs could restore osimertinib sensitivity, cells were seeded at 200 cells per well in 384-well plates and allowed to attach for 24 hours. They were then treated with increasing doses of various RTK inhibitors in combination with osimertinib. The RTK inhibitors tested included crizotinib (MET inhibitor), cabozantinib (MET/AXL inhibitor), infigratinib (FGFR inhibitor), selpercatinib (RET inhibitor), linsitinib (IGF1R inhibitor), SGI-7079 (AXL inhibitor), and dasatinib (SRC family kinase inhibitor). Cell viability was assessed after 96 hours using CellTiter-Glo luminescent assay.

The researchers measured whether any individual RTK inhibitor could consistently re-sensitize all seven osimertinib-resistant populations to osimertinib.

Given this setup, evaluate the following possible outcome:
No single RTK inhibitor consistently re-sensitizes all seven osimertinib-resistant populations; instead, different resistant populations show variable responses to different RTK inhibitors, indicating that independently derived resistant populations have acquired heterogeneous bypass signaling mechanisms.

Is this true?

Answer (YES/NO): YES